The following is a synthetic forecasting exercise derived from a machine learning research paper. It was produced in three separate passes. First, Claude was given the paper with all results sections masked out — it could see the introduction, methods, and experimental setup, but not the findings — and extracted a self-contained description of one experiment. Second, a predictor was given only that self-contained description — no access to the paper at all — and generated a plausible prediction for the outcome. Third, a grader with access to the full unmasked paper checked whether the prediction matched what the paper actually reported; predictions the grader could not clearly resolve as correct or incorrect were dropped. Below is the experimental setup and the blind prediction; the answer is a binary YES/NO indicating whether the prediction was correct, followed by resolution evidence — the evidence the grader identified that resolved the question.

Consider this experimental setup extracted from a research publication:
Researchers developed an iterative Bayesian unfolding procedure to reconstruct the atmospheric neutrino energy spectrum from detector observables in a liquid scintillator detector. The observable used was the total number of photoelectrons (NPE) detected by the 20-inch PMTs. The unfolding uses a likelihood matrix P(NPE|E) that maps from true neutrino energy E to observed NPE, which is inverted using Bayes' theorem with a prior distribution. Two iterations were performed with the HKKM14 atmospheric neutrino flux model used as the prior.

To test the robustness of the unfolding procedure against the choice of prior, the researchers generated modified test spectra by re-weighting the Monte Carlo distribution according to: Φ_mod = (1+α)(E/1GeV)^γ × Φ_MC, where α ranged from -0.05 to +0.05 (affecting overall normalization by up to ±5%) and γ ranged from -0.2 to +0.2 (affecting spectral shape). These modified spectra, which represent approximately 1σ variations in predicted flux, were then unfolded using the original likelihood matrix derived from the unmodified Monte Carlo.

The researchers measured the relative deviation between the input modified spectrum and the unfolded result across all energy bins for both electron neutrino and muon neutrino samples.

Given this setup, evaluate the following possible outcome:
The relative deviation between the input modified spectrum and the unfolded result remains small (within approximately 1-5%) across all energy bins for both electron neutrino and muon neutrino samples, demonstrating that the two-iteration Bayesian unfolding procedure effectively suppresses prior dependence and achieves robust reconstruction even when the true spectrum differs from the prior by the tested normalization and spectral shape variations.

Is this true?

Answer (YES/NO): NO